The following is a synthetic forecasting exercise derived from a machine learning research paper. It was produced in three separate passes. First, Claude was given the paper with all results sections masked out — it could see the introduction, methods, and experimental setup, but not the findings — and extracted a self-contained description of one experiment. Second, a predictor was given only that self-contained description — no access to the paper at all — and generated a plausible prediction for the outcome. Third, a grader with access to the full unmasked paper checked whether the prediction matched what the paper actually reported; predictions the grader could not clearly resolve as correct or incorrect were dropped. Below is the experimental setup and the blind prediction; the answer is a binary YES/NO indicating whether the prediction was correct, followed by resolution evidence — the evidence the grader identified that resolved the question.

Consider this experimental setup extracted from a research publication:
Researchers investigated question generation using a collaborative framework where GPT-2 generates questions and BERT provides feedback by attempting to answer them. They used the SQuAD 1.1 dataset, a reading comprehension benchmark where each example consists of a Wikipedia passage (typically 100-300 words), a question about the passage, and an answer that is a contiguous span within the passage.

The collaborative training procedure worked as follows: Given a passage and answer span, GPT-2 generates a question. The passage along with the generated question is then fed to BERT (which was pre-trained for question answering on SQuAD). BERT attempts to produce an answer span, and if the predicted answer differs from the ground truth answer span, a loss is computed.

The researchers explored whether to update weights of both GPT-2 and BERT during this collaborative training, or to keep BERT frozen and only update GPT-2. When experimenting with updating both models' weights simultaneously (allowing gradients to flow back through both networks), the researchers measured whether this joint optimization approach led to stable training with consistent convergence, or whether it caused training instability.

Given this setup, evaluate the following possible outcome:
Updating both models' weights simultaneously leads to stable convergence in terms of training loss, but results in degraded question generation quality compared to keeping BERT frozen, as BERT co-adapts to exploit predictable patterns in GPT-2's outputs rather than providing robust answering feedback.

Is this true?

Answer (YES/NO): NO